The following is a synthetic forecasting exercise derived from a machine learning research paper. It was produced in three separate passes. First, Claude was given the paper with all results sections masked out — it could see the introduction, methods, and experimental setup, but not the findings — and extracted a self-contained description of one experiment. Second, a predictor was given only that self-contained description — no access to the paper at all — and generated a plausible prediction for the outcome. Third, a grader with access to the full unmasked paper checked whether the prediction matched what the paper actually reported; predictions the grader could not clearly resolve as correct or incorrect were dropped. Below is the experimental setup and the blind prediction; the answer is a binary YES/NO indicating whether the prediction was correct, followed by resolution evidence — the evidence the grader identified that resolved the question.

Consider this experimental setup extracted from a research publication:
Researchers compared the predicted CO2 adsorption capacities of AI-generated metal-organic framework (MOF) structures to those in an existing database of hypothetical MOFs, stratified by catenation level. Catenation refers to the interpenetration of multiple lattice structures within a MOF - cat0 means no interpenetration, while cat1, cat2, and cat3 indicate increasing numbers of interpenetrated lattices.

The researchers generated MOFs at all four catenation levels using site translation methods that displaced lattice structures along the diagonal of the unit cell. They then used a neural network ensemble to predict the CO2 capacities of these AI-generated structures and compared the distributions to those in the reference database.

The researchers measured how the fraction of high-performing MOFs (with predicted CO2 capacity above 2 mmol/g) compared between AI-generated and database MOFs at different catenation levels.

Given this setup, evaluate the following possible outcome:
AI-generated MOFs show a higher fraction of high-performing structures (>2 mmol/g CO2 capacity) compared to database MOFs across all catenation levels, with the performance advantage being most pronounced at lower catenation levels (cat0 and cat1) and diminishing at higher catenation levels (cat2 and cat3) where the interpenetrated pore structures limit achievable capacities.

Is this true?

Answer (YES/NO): NO